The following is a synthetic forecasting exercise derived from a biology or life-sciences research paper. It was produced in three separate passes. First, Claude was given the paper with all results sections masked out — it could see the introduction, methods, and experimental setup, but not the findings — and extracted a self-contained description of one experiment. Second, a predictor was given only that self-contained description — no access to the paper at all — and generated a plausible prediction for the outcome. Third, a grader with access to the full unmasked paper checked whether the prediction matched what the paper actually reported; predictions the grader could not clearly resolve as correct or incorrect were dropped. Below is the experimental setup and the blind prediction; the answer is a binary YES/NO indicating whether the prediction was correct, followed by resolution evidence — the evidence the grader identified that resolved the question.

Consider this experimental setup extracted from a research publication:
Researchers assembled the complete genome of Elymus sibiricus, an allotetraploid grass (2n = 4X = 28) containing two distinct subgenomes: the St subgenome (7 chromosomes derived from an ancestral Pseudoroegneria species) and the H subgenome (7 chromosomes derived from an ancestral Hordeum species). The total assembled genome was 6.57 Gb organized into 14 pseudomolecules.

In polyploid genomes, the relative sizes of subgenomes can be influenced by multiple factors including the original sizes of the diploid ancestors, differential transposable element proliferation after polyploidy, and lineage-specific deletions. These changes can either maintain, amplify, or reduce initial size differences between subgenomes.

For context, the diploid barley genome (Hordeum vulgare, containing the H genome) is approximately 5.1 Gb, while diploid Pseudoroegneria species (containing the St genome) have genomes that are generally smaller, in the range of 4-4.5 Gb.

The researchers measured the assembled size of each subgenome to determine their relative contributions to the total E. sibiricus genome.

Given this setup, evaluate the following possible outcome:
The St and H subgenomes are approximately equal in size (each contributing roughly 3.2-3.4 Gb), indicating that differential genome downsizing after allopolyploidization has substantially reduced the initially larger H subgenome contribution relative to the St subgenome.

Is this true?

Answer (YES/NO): NO